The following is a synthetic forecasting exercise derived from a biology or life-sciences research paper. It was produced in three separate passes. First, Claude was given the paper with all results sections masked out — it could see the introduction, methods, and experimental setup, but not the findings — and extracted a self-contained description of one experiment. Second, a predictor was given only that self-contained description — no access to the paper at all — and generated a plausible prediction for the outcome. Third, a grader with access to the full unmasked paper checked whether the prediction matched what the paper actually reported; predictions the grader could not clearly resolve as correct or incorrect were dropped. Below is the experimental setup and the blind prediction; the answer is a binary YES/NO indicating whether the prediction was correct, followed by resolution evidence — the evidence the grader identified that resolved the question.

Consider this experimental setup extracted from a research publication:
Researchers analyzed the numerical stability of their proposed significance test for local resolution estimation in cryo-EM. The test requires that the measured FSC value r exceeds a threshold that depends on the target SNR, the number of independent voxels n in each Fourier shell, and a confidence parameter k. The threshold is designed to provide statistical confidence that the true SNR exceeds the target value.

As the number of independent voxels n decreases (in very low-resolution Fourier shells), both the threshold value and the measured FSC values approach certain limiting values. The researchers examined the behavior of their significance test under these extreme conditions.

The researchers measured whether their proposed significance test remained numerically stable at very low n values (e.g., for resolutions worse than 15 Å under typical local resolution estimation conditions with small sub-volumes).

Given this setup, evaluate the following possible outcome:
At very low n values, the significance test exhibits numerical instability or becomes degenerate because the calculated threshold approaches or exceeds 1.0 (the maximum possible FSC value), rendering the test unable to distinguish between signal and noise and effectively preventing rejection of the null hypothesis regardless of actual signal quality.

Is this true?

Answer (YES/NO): YES